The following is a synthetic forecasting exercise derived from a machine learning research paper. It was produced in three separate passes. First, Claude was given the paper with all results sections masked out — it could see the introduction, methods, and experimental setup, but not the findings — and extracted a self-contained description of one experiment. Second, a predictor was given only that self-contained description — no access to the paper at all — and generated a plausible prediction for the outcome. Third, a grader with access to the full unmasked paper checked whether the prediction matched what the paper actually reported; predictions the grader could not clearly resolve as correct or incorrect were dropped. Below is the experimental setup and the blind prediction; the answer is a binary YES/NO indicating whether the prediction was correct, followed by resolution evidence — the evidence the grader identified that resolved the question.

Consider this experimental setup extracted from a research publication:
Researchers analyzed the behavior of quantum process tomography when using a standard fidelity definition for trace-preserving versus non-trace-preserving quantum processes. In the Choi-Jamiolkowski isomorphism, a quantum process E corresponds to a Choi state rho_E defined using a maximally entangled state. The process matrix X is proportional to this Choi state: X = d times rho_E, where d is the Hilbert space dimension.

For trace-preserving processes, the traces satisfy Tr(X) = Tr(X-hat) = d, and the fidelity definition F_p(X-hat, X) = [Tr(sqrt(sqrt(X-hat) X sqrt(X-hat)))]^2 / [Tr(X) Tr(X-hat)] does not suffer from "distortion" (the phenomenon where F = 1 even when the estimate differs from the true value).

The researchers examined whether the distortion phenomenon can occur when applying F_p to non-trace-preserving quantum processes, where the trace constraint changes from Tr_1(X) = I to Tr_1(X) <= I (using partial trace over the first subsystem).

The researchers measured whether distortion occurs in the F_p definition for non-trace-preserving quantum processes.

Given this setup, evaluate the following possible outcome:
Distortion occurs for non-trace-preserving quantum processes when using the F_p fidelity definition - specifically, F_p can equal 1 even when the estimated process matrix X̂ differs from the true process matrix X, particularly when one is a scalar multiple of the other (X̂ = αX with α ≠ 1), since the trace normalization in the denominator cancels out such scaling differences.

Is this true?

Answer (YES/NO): YES